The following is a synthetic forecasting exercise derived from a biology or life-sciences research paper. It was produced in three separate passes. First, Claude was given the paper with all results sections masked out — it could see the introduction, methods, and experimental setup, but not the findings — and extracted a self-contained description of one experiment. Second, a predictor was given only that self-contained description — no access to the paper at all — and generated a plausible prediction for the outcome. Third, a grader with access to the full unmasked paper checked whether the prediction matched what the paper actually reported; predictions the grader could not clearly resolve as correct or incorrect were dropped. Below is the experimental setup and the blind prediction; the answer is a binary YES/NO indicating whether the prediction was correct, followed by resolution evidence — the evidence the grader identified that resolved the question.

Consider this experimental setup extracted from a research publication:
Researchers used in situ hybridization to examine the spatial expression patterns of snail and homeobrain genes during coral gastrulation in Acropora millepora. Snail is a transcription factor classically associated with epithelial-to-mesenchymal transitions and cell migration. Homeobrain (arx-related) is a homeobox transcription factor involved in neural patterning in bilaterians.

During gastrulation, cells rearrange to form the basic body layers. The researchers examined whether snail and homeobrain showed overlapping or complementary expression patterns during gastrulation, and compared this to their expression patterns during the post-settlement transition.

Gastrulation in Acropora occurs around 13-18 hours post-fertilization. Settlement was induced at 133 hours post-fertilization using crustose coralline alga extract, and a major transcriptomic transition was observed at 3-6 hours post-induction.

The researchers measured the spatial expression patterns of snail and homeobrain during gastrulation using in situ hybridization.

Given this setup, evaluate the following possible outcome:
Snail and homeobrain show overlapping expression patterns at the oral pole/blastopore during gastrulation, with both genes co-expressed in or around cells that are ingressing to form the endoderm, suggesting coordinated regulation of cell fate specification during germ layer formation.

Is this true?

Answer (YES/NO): NO